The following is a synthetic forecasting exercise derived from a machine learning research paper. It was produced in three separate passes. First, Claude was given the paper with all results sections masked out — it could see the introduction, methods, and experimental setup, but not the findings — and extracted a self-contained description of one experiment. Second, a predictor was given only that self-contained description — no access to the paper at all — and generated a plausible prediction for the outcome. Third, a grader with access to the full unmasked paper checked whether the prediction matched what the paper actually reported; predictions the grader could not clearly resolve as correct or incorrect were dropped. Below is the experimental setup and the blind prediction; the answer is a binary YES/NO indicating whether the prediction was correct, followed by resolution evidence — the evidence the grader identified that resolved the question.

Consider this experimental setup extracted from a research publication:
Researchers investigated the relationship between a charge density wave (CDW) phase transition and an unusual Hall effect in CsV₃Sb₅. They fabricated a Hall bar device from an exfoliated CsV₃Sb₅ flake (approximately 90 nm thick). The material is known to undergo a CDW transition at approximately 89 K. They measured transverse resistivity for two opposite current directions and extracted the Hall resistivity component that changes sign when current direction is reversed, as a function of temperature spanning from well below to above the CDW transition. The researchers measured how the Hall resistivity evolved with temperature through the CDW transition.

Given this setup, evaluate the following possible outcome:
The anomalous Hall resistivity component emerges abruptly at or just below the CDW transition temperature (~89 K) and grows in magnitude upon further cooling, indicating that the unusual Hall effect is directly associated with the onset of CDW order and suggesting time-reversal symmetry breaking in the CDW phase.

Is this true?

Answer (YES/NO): YES